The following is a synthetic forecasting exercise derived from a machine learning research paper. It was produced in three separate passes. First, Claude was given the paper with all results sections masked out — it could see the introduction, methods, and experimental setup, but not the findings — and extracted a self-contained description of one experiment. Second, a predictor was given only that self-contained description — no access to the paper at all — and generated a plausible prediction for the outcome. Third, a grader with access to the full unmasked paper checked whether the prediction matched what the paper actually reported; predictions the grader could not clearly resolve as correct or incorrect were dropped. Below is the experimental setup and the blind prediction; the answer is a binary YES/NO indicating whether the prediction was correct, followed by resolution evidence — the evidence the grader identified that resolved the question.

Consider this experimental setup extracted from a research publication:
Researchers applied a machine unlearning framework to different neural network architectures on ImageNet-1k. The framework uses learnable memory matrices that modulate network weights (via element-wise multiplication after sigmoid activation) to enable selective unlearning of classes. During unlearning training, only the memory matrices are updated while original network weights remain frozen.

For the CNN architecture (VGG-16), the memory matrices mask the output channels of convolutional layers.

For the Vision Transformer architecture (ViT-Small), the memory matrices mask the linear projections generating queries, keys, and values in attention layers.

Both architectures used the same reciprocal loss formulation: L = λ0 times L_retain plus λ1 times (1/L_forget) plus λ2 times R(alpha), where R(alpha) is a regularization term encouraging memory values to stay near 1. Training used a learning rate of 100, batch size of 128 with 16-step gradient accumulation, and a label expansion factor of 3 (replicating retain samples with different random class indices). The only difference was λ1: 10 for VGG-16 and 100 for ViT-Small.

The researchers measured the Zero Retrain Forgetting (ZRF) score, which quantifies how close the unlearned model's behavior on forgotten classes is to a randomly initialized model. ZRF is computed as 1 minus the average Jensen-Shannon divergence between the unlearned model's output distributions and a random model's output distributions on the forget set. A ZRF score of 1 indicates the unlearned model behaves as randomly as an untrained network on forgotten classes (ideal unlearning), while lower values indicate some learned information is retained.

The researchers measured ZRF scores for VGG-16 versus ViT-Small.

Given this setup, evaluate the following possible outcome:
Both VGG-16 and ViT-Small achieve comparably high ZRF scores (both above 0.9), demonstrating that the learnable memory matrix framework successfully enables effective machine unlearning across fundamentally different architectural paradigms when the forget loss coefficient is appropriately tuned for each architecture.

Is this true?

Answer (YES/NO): NO